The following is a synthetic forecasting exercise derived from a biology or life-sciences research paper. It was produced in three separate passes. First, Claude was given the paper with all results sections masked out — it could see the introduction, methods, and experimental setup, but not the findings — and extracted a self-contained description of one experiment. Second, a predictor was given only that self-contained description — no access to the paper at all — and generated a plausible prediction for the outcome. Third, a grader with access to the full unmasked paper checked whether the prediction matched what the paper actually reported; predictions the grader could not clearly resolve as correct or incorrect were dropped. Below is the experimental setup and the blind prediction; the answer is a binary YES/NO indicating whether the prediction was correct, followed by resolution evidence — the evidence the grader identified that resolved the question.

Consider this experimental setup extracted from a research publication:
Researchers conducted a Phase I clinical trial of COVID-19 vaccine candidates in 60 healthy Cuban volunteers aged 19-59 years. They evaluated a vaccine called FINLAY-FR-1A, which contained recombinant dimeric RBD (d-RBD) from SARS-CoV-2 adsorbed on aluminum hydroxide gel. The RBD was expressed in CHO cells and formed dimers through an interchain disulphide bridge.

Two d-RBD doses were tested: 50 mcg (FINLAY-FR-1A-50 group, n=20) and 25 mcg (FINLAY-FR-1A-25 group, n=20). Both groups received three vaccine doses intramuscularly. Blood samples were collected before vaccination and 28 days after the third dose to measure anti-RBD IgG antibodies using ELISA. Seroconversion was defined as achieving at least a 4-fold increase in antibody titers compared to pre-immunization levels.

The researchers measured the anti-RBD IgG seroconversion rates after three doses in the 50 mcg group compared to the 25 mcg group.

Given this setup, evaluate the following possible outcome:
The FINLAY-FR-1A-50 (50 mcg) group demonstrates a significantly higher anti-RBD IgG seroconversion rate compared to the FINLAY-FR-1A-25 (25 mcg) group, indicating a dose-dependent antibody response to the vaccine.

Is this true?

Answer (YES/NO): NO